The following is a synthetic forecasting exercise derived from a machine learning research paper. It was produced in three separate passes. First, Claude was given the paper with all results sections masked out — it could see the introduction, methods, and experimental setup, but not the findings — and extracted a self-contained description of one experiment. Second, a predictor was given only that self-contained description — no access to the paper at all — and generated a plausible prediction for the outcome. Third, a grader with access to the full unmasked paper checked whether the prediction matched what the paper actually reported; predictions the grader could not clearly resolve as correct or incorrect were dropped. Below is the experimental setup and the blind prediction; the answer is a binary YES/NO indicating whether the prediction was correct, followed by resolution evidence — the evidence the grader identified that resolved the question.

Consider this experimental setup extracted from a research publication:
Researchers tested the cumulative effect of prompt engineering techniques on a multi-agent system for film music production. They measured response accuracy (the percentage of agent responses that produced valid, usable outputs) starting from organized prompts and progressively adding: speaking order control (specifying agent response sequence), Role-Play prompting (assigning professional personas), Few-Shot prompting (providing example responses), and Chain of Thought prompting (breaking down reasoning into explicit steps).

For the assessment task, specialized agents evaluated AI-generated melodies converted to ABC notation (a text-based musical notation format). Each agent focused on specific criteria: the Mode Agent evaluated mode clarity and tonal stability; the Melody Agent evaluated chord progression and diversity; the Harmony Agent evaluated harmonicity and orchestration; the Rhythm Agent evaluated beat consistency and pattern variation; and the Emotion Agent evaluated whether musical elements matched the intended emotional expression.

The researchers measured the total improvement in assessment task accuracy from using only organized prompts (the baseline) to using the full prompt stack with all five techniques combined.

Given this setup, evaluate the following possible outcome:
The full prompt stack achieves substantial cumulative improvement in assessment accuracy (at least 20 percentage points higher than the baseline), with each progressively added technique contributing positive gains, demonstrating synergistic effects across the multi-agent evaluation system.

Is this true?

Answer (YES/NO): NO